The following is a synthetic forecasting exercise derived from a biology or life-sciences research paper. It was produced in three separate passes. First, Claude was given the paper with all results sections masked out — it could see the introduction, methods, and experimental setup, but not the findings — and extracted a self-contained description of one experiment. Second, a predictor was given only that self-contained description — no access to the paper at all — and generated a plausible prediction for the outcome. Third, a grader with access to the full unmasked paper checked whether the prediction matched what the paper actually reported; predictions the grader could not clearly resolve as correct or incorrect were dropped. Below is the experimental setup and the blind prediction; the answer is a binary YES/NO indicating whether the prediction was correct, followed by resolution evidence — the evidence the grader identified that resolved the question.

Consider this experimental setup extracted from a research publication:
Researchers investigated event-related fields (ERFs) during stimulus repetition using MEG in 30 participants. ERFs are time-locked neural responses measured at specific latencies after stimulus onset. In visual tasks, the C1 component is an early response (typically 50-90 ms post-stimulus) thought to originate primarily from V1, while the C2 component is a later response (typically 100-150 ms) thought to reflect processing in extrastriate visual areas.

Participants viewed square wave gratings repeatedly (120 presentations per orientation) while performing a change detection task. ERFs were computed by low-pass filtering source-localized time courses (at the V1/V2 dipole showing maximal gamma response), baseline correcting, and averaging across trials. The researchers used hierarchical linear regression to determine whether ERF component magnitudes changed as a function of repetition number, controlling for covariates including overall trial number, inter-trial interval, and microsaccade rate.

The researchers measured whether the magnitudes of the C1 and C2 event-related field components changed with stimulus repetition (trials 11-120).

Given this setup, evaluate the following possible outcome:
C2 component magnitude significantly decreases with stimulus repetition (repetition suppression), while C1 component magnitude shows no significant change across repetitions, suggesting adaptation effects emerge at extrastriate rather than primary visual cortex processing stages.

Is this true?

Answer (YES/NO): NO